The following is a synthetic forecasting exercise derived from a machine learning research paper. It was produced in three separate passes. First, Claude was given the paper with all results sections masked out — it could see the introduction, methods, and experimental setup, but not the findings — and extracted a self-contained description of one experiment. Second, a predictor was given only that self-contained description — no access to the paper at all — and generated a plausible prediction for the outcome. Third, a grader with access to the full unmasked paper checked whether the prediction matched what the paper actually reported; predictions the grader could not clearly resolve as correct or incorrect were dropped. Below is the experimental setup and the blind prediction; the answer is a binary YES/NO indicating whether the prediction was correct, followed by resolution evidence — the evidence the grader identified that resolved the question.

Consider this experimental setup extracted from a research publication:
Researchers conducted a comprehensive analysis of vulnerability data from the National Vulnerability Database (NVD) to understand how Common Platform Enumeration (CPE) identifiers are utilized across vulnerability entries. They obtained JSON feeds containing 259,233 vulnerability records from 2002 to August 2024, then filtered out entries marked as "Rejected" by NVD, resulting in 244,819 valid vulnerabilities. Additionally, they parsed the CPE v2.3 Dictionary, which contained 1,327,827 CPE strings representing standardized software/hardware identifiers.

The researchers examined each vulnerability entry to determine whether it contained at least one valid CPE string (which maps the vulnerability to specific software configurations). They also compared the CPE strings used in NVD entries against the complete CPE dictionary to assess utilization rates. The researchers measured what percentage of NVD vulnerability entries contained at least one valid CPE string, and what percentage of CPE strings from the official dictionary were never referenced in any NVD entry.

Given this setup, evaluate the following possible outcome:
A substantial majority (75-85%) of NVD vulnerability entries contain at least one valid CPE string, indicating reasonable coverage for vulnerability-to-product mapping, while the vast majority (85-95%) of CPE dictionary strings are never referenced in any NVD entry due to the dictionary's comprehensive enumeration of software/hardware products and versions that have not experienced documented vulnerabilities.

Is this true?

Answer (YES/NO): NO